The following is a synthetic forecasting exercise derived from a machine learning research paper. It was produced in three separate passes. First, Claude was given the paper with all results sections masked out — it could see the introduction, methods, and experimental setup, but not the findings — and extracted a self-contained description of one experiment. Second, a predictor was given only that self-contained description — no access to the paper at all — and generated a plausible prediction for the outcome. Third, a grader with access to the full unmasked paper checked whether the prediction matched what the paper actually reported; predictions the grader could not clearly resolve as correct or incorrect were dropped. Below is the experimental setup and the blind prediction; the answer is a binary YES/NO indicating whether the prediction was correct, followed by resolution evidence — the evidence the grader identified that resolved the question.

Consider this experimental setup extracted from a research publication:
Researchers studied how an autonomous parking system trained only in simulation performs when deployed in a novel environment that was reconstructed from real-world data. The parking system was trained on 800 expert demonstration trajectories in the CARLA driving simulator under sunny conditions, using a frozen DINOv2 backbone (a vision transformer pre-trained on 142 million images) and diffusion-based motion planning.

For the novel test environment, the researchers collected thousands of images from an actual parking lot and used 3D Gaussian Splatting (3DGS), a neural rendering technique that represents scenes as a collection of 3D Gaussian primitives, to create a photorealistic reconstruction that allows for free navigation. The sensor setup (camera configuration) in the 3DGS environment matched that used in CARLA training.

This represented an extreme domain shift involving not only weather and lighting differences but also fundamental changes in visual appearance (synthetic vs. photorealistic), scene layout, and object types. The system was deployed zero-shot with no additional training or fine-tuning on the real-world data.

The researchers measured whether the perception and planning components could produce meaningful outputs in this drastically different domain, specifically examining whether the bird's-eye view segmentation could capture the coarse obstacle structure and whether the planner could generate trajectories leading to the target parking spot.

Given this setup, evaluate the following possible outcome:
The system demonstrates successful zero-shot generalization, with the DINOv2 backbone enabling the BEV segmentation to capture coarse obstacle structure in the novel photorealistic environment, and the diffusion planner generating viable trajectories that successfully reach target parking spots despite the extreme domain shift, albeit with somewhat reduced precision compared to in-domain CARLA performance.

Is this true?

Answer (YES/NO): NO